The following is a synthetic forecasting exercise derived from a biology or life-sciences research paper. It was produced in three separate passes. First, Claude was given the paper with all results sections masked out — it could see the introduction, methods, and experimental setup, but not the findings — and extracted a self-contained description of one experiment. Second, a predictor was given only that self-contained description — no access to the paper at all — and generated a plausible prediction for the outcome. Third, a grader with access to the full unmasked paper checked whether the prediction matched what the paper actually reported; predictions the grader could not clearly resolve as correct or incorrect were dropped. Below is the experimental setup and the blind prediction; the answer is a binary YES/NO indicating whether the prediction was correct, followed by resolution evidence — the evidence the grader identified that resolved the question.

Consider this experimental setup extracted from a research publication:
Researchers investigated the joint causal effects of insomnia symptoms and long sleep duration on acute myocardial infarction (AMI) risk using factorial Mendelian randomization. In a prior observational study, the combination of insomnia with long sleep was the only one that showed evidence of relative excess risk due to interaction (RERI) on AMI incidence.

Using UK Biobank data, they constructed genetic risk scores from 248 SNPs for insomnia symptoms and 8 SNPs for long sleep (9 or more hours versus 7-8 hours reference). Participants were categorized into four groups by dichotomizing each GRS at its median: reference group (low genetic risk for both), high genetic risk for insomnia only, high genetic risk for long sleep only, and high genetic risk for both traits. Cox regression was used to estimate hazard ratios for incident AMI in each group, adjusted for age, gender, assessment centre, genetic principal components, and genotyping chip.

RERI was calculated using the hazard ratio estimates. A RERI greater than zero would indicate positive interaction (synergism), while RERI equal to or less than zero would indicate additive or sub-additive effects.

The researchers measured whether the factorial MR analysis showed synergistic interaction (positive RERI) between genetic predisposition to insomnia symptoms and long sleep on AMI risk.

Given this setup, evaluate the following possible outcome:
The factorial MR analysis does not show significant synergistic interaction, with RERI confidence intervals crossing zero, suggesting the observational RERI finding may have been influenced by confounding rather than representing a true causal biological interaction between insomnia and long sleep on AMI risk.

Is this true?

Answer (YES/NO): YES